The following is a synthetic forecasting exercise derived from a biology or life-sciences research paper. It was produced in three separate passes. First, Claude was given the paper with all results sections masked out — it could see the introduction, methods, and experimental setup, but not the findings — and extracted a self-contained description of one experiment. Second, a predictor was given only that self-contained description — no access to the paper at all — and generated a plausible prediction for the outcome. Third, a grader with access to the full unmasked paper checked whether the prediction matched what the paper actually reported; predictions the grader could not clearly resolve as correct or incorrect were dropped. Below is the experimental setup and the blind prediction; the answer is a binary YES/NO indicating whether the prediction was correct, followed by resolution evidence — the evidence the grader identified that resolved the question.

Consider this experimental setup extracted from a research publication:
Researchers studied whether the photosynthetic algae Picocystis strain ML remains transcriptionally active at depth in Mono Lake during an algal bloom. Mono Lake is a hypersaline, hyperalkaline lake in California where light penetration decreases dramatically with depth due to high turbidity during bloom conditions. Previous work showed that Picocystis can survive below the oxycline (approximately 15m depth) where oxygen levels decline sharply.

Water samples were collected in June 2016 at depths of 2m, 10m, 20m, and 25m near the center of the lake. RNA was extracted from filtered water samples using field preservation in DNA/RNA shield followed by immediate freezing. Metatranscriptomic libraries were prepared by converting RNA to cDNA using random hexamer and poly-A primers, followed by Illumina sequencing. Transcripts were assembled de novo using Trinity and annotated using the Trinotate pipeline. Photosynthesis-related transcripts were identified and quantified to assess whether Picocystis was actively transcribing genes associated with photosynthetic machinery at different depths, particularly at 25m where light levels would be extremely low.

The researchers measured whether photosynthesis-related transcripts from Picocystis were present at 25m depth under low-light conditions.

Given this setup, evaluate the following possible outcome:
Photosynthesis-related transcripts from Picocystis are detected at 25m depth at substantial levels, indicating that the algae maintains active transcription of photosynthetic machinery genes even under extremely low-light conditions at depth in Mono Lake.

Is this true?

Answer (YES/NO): YES